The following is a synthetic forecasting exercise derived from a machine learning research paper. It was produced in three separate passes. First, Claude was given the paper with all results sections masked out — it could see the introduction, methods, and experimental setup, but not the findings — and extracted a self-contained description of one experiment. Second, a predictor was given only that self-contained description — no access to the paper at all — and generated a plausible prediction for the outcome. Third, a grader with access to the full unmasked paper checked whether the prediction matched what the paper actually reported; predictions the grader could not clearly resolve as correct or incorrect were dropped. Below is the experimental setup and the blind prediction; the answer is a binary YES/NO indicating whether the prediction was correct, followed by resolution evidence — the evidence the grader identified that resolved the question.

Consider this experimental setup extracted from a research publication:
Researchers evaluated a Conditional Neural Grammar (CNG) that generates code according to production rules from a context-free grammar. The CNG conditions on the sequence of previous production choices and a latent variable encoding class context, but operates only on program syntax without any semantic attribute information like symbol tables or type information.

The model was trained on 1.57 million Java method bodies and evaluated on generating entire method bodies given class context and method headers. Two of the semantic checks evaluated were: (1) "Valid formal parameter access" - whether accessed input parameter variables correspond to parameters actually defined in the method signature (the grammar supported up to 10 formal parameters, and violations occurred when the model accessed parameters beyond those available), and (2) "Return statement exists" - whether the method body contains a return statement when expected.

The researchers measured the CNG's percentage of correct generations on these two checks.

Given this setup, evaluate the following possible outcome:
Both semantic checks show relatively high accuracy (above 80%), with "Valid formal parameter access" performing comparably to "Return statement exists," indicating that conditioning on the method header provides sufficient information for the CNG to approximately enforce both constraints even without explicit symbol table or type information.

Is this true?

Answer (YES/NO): NO